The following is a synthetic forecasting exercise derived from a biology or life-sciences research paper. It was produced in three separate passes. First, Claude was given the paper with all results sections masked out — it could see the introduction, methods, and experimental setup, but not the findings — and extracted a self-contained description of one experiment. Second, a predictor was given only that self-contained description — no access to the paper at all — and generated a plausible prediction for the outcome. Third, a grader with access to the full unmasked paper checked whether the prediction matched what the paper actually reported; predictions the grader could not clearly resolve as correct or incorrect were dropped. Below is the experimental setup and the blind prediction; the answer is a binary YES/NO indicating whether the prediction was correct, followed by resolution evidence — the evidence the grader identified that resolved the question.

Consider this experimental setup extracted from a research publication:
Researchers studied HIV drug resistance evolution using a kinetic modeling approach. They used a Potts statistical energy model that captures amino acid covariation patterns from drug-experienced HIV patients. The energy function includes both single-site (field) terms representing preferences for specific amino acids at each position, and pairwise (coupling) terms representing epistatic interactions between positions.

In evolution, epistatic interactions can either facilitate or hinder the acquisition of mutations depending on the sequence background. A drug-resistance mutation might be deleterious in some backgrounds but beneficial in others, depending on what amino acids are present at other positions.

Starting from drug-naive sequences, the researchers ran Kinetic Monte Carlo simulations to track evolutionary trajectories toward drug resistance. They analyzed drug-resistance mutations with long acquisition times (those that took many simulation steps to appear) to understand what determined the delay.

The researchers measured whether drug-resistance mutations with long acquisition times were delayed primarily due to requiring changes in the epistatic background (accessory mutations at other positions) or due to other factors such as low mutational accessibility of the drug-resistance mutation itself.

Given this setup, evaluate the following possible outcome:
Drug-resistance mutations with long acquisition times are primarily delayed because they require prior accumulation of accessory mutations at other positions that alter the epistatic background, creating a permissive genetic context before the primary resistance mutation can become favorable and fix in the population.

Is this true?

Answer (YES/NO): YES